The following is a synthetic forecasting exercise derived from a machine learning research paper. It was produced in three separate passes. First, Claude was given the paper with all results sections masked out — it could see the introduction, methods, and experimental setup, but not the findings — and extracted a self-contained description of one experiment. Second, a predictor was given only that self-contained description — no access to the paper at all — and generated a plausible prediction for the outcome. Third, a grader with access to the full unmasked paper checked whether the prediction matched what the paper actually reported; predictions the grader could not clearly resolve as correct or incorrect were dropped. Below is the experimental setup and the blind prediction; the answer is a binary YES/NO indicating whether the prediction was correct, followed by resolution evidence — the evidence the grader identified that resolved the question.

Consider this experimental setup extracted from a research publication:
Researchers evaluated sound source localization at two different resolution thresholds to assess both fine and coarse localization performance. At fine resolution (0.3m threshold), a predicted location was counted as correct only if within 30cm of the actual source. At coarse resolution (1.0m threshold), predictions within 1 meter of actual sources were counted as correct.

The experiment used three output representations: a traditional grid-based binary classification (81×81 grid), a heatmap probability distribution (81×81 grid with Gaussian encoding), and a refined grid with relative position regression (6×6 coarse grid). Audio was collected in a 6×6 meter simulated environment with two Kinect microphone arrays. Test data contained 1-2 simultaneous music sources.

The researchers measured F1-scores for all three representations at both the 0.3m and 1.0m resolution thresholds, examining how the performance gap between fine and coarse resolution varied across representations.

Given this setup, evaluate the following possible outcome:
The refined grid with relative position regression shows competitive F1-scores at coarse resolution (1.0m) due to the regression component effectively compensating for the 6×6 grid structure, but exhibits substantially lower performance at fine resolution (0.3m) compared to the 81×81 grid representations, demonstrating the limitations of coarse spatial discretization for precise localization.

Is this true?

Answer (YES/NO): NO